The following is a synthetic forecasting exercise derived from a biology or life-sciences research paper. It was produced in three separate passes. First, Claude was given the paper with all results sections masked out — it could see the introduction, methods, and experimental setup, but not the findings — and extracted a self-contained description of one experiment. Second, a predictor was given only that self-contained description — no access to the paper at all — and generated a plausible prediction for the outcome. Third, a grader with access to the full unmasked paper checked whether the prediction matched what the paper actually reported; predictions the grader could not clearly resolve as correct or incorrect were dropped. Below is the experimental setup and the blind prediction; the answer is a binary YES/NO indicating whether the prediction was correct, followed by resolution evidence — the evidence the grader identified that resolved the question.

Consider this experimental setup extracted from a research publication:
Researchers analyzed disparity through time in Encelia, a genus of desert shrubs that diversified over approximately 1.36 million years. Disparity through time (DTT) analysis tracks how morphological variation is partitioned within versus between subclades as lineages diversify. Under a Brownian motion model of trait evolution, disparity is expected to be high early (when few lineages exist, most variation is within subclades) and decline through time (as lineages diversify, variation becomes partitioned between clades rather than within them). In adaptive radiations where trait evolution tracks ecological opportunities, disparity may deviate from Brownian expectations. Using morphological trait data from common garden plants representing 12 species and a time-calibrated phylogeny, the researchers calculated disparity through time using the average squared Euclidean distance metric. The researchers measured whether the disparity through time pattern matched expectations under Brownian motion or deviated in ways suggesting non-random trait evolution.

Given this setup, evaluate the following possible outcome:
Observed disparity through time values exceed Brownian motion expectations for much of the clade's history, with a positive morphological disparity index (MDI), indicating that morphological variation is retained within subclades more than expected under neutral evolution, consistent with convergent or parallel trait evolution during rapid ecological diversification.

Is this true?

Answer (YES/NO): NO